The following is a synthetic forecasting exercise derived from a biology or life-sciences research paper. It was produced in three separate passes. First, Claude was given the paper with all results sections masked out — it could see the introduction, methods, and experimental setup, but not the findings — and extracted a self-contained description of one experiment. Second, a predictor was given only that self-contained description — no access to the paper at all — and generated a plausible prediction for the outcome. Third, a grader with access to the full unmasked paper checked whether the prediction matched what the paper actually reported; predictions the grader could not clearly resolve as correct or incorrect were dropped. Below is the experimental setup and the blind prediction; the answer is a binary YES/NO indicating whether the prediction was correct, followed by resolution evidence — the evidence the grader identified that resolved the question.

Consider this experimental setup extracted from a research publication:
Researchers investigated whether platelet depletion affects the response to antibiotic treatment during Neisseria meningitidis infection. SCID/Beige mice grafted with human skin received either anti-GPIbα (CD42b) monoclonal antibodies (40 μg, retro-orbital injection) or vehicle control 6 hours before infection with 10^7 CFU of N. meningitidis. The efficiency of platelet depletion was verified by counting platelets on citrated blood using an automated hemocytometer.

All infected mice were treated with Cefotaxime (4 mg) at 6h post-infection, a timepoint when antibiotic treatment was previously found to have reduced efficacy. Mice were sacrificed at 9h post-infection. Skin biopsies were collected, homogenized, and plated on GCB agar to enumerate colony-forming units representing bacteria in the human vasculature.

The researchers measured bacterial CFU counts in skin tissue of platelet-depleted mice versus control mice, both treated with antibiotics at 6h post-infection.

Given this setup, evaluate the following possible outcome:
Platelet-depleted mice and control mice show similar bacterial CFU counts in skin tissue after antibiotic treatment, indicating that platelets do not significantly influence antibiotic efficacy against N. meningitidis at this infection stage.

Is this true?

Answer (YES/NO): YES